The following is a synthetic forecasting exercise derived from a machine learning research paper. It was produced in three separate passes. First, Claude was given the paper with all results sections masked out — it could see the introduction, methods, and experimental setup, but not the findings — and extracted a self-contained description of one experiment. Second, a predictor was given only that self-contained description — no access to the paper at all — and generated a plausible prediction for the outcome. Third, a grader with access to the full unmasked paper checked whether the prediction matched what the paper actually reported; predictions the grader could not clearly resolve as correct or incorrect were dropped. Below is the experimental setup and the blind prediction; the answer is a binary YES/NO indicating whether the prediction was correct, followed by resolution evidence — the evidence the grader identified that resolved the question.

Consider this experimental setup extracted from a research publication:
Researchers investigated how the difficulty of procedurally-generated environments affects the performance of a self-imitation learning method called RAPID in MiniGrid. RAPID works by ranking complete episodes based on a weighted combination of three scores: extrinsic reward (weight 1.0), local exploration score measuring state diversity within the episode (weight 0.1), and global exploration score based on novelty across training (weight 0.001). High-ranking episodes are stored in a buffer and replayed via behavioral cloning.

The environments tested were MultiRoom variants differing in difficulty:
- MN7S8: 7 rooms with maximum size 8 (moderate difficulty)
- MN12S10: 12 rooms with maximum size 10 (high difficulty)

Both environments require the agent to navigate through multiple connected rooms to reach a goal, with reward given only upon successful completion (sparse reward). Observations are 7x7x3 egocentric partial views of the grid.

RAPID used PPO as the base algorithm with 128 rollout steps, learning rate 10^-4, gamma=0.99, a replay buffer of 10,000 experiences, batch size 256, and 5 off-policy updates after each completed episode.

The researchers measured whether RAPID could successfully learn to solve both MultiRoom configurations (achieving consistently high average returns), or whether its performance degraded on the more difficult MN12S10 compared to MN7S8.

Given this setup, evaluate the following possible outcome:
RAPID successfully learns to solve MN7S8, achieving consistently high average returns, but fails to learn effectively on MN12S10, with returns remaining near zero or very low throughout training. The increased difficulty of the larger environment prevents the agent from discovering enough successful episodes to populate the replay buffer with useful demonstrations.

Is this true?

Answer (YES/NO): NO